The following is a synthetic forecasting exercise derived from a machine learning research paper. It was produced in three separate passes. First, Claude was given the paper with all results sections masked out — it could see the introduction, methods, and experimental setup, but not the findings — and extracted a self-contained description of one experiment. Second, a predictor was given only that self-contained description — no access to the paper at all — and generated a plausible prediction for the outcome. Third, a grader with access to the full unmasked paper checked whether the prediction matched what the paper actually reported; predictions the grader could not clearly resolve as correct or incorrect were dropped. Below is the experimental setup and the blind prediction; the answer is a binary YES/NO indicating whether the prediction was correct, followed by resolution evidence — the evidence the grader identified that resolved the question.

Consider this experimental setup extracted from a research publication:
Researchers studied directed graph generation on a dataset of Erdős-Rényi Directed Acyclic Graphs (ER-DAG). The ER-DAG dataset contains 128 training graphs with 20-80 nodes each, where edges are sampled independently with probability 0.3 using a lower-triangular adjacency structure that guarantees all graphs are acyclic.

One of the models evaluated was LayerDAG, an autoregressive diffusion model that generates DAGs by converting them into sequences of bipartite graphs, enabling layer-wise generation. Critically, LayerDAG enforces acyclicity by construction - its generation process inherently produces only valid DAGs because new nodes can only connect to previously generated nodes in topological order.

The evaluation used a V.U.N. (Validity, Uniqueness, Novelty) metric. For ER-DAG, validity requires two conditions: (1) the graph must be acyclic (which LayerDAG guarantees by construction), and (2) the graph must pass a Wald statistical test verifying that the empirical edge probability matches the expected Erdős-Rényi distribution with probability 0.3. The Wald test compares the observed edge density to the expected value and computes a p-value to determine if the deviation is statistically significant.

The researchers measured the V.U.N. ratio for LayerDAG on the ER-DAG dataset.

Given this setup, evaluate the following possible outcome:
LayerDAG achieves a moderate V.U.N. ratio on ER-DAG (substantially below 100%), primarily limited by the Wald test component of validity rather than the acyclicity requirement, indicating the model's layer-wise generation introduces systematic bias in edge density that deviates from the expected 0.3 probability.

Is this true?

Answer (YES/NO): NO